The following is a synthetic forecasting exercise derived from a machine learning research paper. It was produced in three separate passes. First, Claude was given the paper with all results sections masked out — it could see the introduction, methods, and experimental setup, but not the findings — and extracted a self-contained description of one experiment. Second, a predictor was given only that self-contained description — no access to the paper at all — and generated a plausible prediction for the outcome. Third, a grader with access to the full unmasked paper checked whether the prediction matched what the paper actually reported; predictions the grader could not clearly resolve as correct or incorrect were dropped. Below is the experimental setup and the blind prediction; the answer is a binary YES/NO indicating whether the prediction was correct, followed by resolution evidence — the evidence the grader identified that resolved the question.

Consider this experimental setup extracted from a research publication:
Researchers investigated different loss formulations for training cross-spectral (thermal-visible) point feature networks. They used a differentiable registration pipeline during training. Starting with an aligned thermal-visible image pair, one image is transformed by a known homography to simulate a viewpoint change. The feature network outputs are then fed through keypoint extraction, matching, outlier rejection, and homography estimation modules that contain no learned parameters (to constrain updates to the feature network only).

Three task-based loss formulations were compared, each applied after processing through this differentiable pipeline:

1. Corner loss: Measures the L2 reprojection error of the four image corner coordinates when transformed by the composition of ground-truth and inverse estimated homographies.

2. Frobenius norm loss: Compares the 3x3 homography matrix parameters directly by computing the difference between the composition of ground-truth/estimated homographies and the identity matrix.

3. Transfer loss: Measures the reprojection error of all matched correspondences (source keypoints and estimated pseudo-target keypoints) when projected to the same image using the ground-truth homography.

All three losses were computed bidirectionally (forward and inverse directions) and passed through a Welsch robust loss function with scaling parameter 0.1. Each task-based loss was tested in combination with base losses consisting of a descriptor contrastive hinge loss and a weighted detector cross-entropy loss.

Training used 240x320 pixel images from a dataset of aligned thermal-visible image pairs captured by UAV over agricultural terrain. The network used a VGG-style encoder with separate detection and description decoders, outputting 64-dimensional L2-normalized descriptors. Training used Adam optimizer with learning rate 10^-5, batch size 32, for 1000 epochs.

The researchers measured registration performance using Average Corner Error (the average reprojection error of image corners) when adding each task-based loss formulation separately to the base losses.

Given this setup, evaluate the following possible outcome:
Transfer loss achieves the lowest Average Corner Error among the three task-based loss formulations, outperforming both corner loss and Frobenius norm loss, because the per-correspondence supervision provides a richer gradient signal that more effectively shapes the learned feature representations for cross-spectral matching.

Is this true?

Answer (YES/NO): YES